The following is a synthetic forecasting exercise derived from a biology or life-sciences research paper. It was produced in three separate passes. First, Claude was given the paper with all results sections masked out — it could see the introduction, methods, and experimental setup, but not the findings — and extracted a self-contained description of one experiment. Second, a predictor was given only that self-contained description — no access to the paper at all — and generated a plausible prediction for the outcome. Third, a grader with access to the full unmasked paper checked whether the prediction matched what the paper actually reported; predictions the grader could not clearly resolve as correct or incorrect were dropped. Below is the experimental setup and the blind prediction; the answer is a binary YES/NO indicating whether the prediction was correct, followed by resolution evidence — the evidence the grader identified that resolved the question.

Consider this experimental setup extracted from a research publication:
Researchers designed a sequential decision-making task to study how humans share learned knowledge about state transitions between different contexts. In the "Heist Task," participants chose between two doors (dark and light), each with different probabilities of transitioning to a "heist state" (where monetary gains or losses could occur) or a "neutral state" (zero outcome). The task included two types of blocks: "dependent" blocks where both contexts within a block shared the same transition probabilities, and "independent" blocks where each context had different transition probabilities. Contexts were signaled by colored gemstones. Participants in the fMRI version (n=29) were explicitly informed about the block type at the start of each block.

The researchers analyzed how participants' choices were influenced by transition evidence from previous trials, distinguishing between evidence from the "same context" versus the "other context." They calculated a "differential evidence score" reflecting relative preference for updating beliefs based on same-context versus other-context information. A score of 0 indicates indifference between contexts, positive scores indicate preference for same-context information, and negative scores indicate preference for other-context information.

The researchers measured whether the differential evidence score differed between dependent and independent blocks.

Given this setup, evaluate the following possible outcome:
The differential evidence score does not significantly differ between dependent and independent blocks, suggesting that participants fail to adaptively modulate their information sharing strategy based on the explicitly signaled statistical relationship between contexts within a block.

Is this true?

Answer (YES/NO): NO